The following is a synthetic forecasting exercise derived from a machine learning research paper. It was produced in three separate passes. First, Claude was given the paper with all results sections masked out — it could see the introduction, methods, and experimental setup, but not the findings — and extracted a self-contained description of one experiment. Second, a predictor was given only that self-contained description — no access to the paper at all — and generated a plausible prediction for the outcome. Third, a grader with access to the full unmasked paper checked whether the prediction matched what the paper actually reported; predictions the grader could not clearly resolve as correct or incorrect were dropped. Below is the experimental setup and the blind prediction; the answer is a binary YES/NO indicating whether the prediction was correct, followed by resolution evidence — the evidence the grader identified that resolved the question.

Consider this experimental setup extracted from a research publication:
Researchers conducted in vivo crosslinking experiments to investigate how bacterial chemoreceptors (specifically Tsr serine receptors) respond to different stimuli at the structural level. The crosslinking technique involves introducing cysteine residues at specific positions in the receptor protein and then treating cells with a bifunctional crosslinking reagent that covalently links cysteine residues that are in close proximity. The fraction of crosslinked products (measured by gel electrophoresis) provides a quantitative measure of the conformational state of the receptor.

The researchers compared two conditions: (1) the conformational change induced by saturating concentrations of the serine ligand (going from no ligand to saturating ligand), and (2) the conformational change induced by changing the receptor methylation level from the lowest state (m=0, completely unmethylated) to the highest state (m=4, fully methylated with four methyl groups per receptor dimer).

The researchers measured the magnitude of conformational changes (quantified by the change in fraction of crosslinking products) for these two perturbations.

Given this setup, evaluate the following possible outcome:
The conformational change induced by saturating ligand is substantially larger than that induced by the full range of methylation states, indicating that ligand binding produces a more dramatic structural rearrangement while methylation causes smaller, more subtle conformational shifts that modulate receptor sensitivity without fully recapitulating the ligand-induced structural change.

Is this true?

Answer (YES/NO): YES